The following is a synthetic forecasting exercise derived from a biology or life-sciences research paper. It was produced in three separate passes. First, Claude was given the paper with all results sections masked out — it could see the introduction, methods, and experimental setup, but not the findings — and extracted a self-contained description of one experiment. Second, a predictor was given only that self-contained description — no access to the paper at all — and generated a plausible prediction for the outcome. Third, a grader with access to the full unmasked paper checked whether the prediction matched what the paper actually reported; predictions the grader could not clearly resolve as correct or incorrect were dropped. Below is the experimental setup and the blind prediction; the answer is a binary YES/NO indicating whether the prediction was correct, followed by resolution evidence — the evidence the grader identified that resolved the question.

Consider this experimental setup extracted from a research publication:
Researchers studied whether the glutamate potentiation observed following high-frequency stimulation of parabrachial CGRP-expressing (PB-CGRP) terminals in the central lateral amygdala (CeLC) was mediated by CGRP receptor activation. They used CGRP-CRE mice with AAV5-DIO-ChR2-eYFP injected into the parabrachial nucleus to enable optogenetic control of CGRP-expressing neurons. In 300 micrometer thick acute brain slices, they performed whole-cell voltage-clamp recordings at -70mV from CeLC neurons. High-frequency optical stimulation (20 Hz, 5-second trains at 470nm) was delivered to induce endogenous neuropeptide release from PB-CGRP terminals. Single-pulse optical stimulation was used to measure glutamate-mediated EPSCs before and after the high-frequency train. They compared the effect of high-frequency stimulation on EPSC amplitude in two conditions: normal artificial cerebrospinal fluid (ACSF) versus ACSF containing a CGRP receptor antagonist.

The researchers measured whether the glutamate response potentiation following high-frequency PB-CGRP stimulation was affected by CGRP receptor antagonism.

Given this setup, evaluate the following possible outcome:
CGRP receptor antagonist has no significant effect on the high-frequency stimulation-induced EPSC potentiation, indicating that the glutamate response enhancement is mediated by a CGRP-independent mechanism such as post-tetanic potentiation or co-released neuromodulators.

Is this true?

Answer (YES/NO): NO